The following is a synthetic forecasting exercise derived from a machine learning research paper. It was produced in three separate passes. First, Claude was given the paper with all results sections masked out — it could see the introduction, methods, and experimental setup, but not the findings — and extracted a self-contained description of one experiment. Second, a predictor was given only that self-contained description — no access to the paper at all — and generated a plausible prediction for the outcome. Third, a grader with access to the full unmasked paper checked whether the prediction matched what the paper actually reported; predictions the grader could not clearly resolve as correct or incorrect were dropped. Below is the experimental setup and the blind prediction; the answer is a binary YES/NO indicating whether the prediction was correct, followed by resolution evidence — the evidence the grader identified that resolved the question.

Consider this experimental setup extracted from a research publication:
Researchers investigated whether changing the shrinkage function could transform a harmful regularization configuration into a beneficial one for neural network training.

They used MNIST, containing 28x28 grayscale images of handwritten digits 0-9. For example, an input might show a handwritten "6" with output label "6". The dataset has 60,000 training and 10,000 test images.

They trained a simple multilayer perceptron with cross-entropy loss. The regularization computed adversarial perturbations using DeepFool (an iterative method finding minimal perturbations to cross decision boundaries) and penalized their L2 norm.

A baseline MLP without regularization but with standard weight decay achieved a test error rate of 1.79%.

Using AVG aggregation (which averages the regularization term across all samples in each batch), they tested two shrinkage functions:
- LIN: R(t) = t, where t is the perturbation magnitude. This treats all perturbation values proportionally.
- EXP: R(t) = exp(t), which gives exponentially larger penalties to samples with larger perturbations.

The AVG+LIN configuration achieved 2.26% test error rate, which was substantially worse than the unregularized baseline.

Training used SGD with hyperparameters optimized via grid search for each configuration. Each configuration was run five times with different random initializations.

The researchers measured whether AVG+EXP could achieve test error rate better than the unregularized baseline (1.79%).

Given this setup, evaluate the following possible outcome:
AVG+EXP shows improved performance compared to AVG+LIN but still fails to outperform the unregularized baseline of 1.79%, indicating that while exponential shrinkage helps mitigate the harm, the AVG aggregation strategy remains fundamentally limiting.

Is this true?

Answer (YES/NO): NO